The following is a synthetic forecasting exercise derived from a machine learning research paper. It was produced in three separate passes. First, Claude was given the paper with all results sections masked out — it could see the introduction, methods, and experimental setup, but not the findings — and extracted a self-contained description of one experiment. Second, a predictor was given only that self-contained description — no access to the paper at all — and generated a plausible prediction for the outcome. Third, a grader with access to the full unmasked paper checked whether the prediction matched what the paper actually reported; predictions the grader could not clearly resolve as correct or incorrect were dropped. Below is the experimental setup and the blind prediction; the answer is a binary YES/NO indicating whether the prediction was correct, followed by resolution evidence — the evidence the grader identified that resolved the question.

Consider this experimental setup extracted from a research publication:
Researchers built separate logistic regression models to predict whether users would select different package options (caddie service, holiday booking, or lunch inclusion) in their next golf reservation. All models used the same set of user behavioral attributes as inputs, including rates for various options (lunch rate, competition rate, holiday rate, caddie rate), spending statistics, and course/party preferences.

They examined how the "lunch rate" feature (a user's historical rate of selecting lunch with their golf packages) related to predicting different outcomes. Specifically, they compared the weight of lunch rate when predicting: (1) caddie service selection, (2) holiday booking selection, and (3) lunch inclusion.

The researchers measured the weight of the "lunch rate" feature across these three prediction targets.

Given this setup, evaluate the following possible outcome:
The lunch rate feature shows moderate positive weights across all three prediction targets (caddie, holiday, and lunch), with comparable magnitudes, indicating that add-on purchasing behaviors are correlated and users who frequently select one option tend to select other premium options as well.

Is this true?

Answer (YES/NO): NO